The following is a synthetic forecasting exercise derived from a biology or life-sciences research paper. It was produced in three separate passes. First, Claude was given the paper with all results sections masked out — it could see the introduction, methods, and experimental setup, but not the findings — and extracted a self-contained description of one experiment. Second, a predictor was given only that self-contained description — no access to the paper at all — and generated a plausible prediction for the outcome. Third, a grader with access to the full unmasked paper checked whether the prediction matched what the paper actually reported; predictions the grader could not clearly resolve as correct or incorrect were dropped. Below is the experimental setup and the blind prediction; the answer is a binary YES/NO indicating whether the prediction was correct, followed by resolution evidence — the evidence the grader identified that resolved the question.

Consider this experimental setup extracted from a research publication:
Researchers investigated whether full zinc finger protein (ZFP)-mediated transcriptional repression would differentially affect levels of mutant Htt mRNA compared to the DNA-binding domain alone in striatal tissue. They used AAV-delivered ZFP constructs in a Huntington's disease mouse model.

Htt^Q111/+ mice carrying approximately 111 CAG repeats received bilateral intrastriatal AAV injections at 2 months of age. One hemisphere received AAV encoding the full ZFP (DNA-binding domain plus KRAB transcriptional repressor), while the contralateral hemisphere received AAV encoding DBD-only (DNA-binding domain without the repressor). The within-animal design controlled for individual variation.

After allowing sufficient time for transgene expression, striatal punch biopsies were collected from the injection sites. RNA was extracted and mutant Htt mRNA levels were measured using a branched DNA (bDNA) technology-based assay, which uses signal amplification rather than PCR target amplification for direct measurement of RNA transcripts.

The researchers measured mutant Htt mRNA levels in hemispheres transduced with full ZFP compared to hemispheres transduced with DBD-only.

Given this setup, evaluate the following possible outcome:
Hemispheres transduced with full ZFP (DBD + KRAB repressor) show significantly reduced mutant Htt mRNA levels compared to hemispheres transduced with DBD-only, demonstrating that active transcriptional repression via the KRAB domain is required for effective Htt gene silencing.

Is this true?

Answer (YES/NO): YES